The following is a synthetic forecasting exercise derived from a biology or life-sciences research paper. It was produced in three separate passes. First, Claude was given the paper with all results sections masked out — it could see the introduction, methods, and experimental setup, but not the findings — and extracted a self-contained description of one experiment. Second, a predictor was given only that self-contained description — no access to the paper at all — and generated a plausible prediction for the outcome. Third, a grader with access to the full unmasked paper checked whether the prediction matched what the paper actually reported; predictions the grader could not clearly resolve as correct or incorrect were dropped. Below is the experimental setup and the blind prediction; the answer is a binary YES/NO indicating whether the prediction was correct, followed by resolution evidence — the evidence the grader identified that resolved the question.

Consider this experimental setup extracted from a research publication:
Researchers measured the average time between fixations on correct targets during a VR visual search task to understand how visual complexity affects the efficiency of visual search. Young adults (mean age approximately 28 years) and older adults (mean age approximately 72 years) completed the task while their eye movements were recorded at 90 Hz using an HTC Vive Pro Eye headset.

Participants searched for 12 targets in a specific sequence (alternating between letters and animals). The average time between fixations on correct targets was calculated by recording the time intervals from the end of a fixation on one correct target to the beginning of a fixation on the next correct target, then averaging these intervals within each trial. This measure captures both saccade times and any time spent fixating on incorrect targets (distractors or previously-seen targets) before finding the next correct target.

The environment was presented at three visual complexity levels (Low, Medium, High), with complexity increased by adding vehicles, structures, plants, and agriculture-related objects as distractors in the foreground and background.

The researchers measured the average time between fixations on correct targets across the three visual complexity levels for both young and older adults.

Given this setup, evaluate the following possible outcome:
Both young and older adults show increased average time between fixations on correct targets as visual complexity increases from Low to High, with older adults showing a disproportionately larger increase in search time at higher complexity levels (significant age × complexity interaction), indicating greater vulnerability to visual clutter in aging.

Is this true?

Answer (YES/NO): YES